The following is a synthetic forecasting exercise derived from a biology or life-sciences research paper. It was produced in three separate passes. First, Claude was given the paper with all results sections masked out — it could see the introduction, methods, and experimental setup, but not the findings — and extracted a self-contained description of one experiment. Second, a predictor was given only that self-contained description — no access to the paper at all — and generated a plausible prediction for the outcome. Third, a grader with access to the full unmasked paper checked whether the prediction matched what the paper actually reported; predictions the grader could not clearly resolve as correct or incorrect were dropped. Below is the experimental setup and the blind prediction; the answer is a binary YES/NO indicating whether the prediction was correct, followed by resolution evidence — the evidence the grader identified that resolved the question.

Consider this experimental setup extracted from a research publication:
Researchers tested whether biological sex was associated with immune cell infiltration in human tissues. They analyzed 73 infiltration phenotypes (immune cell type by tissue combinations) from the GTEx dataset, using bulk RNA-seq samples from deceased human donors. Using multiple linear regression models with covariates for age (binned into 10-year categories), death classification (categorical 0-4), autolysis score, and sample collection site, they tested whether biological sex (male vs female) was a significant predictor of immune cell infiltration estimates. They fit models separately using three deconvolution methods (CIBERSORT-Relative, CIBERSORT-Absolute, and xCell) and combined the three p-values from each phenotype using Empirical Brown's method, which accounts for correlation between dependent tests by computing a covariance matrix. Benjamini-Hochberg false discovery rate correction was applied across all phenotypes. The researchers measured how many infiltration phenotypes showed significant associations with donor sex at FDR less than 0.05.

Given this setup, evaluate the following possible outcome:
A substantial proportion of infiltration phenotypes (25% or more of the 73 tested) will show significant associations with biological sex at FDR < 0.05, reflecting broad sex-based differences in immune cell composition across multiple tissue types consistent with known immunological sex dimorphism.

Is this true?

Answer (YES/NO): NO